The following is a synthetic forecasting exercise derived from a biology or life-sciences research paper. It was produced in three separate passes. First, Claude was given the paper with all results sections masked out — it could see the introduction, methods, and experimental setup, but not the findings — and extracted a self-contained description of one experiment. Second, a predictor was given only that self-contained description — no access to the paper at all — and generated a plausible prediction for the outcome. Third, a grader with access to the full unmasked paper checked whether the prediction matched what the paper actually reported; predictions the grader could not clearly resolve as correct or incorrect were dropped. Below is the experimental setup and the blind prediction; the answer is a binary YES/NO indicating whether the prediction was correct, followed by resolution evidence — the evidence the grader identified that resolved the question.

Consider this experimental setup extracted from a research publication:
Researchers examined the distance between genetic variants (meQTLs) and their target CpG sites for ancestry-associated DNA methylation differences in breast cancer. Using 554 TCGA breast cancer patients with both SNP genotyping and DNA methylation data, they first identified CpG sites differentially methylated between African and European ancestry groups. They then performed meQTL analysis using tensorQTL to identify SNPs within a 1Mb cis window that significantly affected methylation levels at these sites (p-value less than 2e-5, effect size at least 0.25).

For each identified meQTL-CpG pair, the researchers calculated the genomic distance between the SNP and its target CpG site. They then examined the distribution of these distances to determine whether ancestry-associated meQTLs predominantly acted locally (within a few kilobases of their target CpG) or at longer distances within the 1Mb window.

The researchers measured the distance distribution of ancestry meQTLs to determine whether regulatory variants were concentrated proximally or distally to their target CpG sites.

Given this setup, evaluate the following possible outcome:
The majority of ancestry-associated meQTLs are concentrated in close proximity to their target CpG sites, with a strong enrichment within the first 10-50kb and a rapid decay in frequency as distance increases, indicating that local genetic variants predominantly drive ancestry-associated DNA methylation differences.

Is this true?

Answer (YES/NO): NO